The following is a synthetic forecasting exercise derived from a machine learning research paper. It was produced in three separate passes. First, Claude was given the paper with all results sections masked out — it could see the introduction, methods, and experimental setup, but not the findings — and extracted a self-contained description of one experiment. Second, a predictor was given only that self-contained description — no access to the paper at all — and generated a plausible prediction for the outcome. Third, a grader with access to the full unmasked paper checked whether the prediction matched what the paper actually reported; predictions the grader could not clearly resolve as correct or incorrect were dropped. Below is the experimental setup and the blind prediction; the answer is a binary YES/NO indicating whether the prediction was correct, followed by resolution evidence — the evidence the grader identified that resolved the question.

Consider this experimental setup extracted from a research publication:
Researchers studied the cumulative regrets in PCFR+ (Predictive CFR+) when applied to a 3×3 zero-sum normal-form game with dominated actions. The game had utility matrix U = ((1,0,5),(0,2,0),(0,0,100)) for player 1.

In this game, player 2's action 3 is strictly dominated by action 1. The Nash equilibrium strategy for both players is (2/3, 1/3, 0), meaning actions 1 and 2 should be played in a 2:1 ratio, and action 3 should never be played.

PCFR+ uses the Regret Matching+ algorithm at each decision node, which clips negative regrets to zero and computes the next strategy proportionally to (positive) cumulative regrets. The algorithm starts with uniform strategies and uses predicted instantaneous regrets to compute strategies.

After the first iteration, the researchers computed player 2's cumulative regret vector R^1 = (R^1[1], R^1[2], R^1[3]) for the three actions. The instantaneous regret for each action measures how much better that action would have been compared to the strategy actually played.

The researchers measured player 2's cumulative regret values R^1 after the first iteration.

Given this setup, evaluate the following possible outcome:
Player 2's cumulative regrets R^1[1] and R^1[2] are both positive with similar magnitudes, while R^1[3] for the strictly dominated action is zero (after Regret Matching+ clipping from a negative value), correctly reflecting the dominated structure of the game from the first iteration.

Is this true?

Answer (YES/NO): NO